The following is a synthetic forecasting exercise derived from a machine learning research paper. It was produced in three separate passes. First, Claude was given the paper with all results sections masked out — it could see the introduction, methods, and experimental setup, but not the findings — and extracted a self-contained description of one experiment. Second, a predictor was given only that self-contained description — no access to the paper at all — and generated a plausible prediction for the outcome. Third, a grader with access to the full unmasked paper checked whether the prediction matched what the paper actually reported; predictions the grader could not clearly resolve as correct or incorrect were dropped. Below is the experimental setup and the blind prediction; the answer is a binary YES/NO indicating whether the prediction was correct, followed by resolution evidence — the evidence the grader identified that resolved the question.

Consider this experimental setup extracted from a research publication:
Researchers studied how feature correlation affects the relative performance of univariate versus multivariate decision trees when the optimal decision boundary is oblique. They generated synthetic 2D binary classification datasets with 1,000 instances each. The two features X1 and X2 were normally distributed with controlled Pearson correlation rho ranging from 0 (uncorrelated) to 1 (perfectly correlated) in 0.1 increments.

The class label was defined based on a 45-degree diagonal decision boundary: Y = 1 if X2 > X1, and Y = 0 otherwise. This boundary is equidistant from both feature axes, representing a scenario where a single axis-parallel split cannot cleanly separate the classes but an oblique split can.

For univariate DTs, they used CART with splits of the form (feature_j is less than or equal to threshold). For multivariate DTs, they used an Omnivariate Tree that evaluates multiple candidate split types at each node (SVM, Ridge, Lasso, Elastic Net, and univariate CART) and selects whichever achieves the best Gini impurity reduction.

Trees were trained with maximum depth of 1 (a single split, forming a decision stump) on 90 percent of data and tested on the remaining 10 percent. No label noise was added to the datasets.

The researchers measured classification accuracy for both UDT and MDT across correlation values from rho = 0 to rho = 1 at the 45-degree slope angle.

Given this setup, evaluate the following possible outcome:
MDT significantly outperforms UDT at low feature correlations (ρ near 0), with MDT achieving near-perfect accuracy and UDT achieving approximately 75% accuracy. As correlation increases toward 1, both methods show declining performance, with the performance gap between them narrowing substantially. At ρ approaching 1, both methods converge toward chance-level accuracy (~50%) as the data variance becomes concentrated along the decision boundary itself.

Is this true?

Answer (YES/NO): NO